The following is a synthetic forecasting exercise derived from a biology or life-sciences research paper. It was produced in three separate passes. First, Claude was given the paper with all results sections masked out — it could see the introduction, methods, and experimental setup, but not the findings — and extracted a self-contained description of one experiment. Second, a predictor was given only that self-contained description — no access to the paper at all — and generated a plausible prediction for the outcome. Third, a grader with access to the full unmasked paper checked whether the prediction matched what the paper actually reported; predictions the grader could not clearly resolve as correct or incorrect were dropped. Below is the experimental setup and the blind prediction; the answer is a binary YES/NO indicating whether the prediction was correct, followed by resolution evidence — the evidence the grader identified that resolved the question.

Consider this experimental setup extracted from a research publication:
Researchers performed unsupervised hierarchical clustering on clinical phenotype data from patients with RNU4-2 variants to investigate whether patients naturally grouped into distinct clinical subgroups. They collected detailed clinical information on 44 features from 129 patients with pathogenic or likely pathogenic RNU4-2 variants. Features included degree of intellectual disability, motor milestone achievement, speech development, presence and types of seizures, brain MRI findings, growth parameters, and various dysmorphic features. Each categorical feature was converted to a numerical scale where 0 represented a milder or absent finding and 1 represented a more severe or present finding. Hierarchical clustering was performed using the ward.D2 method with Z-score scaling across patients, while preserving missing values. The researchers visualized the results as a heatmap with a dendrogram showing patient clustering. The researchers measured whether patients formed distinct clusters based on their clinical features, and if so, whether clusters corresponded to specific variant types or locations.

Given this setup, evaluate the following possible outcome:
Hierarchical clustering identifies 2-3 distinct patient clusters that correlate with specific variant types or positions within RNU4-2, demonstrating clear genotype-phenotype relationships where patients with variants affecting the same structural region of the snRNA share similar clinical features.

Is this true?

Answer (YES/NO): YES